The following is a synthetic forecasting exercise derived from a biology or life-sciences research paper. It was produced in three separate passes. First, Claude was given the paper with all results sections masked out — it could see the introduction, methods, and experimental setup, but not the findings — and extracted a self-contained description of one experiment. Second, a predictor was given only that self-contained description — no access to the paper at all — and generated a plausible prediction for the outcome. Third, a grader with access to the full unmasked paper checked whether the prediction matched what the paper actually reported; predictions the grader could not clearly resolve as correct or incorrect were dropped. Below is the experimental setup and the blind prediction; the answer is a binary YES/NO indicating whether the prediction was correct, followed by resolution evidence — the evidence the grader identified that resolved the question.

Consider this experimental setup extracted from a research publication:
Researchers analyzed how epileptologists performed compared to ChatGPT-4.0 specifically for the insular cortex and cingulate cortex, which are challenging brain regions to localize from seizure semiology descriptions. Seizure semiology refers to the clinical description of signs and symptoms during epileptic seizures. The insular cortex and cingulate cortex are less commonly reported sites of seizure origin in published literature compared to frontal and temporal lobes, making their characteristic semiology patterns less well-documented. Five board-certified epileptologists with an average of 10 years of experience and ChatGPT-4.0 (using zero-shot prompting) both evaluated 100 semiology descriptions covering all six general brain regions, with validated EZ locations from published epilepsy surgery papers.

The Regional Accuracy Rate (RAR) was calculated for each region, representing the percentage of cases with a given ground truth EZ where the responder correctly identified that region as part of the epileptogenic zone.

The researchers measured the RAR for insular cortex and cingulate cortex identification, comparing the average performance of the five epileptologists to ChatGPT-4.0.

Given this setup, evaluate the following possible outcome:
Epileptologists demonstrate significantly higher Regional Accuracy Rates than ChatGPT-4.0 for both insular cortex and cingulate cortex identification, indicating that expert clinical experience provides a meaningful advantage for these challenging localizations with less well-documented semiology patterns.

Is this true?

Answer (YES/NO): YES